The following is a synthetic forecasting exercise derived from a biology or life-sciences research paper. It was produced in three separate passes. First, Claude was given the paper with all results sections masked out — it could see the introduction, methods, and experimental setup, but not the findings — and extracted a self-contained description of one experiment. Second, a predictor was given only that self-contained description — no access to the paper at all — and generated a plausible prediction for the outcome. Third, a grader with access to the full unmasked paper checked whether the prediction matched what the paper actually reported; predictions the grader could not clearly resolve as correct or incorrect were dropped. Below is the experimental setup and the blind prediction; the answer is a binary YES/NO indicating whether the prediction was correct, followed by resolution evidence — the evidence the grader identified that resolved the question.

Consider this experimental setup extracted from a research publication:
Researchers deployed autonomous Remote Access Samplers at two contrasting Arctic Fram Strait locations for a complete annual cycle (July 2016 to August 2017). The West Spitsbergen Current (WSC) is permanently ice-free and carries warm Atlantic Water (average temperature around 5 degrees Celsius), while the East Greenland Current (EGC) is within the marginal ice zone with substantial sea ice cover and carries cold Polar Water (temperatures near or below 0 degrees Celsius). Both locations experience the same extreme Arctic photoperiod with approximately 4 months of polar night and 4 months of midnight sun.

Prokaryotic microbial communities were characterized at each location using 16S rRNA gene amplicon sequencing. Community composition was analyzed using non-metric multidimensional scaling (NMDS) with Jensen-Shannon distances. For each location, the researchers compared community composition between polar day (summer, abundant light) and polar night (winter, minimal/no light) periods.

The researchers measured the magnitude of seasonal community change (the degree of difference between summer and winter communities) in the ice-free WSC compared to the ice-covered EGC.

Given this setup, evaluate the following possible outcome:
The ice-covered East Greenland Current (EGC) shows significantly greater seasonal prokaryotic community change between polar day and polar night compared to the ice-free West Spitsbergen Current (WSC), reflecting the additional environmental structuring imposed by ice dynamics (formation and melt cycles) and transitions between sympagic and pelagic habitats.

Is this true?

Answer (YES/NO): NO